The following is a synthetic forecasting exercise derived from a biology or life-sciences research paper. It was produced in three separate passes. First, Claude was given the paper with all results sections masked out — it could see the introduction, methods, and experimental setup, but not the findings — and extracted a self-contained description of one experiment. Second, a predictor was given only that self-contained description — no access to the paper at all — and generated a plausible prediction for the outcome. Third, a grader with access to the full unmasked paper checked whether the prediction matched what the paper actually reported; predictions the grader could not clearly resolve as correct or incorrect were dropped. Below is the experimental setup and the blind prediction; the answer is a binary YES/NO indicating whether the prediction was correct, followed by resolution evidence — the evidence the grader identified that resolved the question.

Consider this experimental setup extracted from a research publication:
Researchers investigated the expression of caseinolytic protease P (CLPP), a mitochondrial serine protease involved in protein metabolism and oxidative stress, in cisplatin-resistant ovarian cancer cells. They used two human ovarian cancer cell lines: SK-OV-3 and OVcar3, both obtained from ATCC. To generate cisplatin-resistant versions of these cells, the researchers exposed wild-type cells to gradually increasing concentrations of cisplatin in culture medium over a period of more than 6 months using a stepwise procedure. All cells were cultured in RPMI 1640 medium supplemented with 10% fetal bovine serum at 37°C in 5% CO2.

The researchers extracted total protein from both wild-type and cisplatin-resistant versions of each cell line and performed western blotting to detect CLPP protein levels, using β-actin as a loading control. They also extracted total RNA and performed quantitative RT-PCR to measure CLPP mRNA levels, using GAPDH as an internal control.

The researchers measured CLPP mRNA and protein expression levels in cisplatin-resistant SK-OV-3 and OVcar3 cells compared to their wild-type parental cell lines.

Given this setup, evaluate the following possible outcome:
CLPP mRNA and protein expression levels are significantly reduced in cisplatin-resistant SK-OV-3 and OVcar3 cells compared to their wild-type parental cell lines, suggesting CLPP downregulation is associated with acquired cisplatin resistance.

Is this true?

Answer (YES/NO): YES